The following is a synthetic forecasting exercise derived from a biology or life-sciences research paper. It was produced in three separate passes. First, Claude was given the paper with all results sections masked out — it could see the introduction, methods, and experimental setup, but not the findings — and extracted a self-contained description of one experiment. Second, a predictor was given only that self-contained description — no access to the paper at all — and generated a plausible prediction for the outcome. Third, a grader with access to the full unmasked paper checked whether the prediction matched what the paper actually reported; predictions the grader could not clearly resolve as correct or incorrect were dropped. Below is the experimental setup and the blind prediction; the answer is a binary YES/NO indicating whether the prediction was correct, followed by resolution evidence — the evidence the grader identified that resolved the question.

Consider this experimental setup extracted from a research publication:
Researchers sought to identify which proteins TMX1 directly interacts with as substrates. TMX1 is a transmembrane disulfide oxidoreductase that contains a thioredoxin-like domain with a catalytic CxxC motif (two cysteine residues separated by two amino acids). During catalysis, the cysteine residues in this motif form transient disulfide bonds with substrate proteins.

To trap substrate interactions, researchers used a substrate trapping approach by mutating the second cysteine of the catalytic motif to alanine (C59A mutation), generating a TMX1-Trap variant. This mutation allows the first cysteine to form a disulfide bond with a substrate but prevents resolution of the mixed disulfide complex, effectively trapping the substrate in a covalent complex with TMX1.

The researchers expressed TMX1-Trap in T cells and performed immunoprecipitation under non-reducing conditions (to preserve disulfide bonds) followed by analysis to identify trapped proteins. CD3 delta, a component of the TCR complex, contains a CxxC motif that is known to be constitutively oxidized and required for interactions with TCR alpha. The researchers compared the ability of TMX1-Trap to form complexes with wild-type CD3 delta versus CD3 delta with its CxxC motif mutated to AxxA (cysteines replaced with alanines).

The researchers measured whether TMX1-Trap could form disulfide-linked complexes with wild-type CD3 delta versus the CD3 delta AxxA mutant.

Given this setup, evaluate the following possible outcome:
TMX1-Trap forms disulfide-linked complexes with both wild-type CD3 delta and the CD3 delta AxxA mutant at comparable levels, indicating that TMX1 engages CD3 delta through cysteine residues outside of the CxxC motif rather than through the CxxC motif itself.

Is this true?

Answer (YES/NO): NO